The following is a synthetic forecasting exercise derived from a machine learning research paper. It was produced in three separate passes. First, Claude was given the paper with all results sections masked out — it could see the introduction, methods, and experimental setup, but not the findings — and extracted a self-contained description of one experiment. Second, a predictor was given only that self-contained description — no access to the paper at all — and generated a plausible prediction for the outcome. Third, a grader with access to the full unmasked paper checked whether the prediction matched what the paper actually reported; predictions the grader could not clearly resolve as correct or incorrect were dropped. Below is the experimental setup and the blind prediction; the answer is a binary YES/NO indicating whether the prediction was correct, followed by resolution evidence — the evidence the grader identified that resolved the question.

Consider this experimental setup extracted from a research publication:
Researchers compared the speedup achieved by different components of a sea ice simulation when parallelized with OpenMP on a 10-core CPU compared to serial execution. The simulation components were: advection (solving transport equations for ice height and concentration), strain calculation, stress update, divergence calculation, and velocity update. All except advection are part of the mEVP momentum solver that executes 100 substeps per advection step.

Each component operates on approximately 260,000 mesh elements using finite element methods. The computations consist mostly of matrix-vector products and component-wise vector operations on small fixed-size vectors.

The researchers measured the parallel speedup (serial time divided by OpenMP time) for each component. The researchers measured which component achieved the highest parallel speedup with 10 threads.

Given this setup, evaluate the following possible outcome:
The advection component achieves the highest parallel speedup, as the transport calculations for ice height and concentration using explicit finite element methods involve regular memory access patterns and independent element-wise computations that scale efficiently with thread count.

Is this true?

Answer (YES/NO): NO